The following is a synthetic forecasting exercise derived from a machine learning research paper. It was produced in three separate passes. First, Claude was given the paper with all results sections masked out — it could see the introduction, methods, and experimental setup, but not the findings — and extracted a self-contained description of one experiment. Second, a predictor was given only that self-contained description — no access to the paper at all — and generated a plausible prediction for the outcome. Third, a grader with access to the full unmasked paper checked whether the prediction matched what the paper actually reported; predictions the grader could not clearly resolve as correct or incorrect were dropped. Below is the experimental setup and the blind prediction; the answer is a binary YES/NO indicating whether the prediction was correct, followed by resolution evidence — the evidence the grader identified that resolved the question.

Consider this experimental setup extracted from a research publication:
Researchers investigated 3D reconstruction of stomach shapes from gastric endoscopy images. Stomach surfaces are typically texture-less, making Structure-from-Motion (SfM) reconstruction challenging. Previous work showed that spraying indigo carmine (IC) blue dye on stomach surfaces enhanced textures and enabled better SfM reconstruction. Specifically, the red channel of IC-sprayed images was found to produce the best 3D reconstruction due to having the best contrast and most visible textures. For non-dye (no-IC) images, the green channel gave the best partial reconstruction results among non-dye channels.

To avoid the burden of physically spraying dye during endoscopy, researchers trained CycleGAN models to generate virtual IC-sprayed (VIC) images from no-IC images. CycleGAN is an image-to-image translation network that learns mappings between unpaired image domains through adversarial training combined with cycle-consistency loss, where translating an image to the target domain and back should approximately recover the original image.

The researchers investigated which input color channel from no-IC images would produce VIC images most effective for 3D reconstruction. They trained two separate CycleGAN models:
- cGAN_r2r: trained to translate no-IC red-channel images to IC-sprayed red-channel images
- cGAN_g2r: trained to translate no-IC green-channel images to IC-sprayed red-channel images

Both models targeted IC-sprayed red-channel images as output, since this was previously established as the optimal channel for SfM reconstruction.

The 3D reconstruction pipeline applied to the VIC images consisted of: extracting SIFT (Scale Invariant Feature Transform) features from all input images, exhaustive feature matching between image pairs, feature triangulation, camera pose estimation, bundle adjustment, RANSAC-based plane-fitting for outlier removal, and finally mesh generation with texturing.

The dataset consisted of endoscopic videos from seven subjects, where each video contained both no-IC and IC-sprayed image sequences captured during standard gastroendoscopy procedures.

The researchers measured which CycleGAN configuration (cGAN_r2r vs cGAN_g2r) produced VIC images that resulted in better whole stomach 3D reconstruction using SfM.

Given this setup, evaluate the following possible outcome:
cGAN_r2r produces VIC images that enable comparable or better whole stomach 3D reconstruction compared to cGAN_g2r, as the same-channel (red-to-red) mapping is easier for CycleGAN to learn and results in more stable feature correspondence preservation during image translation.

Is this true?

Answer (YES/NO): NO